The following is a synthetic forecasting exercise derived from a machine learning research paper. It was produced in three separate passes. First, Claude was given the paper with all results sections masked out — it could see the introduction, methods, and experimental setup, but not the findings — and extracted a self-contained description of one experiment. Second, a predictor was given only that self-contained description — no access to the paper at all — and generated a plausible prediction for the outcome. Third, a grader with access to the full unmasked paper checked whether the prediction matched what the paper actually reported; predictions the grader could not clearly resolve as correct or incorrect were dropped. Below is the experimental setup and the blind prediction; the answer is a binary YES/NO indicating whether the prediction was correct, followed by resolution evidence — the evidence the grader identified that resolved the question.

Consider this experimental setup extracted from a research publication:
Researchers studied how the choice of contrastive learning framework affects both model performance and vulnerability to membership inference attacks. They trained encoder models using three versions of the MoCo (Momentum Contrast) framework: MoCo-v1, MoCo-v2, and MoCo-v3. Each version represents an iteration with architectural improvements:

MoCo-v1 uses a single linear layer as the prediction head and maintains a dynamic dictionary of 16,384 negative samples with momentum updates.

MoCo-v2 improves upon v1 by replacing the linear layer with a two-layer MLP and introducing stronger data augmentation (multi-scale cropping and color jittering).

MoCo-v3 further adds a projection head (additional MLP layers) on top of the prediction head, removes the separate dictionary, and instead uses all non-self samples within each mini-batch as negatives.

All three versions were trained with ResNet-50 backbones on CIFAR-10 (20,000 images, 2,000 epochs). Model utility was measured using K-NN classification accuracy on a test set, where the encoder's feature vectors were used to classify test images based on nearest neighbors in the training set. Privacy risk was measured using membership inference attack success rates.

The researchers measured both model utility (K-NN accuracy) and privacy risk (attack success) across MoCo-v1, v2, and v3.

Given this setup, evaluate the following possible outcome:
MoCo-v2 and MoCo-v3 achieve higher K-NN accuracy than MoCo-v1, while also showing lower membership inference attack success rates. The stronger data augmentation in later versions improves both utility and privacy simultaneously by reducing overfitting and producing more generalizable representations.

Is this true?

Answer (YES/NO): NO